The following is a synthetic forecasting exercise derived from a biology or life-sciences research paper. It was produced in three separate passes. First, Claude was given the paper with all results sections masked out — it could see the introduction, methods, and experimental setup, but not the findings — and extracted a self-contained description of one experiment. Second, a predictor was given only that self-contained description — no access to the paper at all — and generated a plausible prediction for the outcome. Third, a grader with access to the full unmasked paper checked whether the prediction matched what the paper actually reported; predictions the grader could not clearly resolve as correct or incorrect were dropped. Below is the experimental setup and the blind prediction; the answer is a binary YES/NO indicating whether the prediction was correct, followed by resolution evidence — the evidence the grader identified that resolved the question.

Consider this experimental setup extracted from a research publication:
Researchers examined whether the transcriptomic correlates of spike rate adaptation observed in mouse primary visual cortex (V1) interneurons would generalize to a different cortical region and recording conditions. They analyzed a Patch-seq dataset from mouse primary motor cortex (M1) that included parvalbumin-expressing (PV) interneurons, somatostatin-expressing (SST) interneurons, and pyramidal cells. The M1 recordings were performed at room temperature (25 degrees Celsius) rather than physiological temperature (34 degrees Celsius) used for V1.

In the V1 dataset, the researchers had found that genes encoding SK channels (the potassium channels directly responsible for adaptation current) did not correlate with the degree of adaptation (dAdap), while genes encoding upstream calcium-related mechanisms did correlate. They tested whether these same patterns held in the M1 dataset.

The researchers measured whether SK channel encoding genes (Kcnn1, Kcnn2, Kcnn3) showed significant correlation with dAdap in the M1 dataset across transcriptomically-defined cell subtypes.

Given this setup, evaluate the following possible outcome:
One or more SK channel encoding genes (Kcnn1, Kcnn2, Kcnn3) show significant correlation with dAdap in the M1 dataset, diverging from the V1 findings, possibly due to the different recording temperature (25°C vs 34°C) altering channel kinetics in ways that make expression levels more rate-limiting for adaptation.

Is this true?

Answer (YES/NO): NO